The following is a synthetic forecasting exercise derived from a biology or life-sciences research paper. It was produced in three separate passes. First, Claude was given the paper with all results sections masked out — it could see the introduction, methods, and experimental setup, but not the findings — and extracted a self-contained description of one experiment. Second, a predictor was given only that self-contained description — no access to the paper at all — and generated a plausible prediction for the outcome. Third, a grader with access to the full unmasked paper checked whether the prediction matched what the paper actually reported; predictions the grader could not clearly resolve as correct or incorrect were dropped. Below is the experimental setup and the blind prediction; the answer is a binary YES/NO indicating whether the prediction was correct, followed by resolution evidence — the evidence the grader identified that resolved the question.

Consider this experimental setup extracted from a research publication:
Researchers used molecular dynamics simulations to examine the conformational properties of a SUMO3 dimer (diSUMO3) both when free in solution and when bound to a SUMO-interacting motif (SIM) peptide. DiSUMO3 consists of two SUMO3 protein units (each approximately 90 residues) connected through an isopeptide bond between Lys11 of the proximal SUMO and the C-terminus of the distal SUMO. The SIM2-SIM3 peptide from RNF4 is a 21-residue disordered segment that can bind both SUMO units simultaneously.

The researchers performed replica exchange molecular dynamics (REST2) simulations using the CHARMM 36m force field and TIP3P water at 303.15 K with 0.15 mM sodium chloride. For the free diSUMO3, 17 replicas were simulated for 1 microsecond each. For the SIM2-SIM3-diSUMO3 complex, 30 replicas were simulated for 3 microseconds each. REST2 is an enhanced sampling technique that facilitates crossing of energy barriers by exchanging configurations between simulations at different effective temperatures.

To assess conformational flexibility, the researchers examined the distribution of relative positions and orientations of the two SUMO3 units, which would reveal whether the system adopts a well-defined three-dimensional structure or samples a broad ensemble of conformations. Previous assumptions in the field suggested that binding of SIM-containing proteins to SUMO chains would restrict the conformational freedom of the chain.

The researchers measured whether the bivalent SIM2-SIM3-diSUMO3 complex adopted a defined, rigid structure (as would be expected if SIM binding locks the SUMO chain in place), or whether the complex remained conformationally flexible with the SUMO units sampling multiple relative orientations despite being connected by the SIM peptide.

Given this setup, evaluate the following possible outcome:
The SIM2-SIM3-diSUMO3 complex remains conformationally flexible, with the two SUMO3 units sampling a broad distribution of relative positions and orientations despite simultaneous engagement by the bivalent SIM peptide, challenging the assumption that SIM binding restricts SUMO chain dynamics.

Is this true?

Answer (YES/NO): YES